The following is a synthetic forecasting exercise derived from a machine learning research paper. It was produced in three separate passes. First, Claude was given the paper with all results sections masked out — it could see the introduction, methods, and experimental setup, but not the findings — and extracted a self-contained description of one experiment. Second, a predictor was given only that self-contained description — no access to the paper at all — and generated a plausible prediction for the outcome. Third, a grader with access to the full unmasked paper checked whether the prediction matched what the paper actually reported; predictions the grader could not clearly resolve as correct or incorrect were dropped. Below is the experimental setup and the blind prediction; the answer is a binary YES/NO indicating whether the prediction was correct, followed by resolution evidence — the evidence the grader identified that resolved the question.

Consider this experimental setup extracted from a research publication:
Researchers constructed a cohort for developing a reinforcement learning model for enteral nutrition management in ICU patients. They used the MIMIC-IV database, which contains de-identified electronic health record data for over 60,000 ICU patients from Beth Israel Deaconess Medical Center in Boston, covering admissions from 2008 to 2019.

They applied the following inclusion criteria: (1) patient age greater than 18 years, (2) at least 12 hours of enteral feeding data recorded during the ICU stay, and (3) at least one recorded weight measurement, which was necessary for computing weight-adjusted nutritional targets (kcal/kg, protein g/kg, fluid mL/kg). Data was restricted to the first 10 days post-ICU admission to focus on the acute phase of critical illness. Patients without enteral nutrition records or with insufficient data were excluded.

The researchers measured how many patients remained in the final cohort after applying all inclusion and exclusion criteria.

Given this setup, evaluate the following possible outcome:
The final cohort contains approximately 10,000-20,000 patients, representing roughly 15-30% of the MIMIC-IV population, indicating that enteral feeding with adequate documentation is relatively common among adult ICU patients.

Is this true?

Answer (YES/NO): YES